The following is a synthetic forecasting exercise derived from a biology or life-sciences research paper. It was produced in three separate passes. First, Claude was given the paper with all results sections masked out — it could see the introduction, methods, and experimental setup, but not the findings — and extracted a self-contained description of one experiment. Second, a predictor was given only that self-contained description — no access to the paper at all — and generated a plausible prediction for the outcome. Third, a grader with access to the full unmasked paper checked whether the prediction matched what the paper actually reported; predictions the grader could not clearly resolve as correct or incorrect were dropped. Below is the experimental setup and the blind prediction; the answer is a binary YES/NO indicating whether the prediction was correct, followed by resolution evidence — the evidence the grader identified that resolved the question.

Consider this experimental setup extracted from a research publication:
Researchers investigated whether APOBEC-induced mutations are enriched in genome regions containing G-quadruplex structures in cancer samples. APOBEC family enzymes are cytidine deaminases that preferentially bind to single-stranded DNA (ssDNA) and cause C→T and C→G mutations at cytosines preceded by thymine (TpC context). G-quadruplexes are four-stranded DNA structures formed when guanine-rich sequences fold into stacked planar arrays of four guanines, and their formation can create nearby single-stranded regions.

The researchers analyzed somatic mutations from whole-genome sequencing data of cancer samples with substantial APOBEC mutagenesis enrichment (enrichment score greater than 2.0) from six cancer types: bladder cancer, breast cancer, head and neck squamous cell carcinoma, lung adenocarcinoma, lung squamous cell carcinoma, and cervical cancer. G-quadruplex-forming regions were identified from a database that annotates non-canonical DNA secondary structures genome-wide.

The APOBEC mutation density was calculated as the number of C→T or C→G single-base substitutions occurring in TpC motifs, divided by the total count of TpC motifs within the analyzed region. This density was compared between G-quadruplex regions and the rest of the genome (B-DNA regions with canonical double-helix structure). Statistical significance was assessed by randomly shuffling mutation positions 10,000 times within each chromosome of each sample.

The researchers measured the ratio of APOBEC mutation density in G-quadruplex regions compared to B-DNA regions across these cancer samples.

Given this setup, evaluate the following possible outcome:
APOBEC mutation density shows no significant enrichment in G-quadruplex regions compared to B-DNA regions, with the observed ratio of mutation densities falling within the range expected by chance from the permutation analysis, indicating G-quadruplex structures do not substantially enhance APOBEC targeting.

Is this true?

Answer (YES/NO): NO